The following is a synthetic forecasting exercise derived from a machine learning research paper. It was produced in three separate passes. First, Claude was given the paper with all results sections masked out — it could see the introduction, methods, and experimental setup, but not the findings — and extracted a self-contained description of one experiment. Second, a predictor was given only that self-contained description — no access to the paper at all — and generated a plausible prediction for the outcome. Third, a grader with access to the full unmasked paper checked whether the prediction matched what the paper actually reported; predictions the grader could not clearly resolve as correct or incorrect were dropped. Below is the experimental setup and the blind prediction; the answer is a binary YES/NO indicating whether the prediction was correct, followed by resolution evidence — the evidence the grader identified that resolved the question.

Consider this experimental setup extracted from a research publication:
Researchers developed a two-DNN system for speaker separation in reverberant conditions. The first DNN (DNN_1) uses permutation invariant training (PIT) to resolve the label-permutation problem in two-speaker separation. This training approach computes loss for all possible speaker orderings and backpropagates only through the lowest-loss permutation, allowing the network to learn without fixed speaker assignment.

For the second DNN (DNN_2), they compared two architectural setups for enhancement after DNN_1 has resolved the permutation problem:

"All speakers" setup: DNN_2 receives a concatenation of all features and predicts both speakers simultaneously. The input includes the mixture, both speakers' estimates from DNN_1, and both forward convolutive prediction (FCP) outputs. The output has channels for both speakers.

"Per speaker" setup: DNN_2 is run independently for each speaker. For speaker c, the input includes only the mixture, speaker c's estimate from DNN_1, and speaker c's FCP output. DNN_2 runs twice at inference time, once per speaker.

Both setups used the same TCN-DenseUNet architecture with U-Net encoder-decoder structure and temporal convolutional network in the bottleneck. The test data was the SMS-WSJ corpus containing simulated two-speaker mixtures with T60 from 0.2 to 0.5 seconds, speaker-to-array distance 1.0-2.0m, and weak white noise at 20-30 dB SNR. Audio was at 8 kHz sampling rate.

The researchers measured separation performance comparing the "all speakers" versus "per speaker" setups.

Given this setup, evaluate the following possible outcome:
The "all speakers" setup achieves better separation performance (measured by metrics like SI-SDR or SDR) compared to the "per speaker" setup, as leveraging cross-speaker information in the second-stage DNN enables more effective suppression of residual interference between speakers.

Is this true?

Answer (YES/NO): NO